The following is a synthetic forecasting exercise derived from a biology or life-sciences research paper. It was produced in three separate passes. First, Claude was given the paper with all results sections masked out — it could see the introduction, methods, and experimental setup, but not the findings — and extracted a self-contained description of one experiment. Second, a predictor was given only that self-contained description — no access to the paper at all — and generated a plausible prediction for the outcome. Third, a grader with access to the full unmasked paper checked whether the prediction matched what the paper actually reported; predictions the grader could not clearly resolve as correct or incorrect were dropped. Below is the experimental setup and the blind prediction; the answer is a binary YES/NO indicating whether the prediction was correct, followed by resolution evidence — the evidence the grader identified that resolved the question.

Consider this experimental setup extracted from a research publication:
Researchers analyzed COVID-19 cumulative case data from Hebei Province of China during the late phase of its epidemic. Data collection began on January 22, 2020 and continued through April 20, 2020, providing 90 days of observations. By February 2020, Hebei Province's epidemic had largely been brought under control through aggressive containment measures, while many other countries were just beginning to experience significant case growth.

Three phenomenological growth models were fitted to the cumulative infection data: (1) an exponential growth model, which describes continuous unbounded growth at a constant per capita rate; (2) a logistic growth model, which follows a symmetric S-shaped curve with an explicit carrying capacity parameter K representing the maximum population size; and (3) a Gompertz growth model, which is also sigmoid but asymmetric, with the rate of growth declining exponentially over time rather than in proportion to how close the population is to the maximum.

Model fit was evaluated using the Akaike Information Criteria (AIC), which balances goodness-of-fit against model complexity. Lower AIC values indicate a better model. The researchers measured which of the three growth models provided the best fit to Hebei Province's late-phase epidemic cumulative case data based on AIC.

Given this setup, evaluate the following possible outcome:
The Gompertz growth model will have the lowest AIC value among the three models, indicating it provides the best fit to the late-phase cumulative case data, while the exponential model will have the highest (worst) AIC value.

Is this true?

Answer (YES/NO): NO